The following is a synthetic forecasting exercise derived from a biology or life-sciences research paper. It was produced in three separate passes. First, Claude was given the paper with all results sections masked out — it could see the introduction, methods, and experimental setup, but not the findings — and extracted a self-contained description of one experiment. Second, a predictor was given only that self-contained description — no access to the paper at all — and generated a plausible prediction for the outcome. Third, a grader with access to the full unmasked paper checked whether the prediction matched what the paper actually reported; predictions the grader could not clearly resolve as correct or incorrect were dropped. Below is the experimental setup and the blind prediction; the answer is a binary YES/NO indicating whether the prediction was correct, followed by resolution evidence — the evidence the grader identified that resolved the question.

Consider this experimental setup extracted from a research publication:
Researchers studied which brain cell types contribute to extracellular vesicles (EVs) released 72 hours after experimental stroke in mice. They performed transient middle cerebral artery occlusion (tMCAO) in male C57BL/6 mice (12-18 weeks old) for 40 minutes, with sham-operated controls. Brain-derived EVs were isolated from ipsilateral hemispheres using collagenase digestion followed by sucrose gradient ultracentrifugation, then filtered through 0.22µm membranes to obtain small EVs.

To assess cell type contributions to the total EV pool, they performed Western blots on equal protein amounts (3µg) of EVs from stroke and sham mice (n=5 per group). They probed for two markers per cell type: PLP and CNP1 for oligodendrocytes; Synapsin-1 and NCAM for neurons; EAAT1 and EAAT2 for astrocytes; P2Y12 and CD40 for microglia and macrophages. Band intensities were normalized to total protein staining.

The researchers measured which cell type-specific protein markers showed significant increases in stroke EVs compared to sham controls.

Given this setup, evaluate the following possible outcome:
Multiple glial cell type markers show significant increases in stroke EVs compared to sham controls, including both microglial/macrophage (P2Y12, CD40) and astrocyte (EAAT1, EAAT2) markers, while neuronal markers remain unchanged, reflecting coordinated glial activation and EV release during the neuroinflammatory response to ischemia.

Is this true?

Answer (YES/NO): NO